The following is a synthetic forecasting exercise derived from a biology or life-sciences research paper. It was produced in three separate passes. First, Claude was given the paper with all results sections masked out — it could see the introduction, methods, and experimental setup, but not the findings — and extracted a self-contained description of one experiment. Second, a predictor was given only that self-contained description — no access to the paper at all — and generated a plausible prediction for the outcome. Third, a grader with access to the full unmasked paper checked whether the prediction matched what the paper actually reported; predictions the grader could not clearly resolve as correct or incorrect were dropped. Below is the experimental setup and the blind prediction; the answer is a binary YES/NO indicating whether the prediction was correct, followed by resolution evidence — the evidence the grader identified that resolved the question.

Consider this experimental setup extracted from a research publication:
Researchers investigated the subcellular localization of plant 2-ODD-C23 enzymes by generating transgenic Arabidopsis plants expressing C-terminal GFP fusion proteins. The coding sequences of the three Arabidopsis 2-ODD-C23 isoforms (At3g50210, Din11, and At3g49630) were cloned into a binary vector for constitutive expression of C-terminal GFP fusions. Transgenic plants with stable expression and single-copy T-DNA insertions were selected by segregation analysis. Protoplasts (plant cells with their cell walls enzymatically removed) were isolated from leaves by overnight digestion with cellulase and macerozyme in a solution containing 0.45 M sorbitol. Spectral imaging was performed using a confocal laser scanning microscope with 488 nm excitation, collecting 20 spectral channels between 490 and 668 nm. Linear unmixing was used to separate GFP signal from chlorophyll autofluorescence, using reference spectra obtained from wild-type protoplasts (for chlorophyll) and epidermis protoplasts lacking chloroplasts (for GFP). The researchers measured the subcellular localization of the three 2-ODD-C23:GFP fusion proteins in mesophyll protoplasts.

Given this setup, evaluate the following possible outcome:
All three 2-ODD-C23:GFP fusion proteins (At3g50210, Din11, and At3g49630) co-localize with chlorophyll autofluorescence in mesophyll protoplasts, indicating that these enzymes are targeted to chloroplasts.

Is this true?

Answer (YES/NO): NO